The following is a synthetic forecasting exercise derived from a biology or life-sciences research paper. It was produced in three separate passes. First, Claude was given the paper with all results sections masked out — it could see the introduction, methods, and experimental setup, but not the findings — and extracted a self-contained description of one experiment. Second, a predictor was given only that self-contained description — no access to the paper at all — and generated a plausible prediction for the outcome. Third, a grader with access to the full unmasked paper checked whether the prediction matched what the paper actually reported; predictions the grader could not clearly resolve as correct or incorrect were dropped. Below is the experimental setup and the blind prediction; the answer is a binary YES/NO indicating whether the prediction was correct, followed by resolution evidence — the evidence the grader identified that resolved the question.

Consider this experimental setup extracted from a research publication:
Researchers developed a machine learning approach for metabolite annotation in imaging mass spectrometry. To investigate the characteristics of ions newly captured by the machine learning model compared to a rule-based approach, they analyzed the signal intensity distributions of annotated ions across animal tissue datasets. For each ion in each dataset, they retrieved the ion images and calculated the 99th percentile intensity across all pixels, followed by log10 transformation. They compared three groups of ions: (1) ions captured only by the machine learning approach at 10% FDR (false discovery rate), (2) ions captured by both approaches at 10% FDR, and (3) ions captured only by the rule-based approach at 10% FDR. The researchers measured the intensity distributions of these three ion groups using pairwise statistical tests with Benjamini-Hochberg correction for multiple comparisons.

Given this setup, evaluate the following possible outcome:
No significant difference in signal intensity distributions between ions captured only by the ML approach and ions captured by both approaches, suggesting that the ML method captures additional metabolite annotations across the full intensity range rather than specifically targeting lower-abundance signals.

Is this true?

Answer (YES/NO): NO